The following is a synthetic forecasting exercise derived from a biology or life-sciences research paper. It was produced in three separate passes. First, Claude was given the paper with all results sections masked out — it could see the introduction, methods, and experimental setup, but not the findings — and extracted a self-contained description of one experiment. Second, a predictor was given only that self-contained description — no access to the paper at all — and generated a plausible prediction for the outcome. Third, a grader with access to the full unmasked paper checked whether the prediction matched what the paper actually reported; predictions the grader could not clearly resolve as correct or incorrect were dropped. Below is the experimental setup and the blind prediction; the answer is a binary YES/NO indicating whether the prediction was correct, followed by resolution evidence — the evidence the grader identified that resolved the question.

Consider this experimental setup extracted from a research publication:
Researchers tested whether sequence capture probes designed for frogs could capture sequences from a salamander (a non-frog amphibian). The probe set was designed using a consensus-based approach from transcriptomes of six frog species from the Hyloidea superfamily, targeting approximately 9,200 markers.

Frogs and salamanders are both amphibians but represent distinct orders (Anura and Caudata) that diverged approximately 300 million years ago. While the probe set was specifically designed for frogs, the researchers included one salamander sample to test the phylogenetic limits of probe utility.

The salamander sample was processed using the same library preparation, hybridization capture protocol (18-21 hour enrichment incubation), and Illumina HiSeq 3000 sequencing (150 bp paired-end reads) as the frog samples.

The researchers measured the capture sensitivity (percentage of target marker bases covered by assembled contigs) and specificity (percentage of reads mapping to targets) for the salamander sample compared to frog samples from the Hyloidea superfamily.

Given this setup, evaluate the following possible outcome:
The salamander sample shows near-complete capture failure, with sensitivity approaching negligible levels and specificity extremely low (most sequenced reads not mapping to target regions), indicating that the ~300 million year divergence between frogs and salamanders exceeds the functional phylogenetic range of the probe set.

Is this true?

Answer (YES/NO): YES